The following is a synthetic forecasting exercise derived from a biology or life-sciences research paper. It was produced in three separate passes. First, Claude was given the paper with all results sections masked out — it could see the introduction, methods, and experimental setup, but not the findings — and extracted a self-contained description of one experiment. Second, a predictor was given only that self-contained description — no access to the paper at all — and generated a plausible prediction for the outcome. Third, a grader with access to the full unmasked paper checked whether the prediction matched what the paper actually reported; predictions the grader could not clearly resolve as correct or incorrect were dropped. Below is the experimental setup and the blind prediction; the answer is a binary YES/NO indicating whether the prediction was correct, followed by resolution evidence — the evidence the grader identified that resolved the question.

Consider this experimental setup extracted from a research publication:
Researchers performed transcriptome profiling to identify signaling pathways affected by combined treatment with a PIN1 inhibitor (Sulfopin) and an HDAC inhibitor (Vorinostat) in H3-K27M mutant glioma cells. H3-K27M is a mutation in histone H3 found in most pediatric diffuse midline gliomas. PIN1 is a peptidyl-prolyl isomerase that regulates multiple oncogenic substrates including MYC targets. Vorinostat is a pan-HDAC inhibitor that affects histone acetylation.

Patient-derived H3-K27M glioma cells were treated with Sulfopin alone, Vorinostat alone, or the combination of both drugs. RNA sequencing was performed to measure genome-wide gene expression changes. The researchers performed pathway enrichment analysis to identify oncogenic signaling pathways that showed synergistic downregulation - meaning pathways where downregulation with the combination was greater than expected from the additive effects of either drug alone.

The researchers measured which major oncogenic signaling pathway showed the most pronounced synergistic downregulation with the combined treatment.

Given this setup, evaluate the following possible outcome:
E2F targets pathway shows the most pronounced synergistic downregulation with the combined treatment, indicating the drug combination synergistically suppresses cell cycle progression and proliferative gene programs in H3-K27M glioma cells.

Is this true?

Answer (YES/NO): NO